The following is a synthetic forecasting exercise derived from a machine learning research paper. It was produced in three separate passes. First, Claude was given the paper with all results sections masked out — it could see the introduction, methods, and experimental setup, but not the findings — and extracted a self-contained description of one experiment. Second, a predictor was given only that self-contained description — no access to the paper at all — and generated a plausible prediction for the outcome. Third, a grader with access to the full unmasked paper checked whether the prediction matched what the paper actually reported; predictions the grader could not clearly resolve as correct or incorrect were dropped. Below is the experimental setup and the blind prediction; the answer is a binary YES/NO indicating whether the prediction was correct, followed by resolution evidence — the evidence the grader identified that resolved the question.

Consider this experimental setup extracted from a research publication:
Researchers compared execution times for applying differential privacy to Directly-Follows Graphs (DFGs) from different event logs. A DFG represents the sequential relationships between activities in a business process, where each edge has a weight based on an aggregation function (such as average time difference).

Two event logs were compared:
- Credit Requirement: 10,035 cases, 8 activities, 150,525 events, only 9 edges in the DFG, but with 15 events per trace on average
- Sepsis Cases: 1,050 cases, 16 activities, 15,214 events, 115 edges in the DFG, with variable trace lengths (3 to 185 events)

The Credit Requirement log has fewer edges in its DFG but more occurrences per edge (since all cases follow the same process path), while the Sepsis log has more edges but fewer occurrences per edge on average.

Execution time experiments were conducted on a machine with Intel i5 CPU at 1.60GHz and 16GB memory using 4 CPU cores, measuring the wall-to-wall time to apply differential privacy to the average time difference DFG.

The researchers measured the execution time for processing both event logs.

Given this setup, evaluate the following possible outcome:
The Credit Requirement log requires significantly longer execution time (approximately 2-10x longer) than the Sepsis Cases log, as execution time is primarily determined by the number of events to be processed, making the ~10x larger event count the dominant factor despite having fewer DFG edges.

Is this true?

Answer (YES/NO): YES